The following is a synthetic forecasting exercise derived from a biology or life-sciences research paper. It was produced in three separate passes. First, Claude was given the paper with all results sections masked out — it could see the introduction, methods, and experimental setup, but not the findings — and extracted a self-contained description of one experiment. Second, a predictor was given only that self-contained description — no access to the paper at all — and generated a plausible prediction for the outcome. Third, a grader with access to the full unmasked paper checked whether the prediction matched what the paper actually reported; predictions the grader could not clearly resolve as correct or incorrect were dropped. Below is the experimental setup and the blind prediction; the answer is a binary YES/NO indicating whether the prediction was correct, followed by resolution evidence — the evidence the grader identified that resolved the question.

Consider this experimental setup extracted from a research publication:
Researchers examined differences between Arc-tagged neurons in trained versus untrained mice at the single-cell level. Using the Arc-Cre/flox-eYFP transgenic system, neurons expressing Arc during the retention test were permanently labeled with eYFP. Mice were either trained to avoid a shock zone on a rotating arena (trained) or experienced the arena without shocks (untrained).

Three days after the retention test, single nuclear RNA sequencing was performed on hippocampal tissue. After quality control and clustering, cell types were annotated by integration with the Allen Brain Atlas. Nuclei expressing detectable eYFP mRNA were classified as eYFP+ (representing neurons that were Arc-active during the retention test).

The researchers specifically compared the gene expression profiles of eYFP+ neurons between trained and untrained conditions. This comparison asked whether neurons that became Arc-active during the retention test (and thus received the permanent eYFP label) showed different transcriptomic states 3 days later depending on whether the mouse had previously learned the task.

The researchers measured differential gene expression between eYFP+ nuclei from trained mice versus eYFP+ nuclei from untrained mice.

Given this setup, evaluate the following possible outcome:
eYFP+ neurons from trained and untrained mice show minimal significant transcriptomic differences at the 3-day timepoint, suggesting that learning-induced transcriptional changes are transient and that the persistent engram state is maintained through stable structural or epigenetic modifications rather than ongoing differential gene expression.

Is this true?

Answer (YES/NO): YES